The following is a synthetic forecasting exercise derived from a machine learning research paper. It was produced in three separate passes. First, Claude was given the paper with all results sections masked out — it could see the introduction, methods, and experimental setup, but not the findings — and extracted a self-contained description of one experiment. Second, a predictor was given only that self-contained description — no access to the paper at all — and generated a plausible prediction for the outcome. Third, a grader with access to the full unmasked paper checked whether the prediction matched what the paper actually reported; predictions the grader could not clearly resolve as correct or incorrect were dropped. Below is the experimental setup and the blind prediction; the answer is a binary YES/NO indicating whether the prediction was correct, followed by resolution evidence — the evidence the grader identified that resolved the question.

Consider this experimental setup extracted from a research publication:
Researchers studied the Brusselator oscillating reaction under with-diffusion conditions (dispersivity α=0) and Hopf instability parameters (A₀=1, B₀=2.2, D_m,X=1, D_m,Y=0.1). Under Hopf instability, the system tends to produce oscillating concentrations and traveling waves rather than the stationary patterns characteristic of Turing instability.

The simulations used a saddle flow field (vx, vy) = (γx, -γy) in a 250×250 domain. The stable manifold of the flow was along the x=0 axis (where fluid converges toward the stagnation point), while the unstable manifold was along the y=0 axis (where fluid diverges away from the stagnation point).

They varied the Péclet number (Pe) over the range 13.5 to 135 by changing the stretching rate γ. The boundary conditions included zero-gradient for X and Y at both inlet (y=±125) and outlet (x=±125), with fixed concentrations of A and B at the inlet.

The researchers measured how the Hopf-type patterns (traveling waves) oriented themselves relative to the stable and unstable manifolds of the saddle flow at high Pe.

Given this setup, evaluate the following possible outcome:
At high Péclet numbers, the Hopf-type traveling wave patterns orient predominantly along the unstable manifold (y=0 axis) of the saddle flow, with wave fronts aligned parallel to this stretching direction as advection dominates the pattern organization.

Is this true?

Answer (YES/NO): YES